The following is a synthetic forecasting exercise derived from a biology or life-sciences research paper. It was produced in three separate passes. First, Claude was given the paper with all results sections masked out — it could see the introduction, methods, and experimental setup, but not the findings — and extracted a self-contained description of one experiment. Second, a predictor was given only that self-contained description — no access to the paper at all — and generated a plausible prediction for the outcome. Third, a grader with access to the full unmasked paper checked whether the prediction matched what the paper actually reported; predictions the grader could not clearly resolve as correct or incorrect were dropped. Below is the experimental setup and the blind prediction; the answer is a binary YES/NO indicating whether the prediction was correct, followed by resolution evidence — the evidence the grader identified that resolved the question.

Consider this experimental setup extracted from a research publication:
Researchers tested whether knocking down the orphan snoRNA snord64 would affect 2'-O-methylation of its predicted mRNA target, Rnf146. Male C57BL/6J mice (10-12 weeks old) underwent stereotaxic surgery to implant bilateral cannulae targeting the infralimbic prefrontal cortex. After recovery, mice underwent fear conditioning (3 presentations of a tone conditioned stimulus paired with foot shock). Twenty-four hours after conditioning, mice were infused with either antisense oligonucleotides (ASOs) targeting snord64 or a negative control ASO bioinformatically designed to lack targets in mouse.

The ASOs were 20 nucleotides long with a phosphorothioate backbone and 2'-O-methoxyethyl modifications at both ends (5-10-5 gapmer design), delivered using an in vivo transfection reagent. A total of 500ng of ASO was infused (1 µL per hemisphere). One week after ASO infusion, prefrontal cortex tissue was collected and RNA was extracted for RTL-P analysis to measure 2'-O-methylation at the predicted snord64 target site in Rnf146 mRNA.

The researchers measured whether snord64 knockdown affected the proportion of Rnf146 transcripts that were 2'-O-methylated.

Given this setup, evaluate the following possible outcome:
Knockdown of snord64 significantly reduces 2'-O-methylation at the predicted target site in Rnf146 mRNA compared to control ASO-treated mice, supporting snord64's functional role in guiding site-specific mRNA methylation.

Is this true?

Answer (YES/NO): YES